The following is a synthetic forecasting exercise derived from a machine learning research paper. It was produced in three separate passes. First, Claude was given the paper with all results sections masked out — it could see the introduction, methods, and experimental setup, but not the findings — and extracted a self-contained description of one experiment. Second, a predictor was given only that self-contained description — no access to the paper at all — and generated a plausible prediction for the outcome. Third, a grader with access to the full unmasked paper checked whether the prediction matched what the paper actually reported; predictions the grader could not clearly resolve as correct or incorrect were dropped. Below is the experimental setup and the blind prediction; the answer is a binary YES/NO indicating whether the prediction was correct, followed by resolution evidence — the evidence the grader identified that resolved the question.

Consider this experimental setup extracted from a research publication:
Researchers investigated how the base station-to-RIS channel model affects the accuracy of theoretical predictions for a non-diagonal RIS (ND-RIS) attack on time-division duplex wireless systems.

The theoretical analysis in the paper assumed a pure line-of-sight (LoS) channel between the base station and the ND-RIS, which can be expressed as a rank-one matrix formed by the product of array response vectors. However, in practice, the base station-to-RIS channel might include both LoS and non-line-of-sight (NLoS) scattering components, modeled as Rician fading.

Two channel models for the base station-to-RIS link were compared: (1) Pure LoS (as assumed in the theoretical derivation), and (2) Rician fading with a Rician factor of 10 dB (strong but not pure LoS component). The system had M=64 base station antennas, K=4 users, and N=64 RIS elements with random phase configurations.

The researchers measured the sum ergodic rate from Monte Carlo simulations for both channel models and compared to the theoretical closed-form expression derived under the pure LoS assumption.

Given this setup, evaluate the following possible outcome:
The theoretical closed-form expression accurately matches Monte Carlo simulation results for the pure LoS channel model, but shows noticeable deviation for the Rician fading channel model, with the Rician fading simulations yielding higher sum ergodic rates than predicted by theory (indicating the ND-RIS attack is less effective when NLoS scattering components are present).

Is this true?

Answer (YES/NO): YES